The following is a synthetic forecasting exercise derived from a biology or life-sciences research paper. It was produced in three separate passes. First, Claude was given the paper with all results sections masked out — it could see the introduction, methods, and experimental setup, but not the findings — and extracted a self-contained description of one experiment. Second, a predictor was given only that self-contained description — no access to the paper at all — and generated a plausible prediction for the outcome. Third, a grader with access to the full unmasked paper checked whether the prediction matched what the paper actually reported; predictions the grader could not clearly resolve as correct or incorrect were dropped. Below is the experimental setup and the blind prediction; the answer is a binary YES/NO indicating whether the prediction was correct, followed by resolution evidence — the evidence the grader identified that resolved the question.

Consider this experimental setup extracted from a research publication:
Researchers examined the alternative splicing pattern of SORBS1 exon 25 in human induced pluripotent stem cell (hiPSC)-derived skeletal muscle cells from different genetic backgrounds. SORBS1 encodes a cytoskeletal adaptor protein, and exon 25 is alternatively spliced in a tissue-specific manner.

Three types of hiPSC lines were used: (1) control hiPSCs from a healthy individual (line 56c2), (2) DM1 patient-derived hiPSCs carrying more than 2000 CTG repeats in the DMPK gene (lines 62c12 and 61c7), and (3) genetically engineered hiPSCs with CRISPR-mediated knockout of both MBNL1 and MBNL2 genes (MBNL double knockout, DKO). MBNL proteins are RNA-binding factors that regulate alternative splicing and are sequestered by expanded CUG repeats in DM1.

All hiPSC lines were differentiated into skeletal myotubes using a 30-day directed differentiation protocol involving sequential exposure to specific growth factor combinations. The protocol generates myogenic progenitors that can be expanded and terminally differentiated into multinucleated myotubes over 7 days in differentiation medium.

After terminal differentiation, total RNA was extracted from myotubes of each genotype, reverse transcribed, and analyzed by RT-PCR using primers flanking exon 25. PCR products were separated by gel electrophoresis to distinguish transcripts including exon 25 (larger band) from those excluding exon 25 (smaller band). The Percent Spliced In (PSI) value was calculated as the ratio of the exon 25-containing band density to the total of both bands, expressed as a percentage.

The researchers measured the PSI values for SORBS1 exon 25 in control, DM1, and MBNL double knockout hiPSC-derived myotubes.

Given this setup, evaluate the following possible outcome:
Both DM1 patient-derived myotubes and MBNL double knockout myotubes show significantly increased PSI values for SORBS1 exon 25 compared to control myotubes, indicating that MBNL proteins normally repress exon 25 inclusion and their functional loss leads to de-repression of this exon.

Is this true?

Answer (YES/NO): NO